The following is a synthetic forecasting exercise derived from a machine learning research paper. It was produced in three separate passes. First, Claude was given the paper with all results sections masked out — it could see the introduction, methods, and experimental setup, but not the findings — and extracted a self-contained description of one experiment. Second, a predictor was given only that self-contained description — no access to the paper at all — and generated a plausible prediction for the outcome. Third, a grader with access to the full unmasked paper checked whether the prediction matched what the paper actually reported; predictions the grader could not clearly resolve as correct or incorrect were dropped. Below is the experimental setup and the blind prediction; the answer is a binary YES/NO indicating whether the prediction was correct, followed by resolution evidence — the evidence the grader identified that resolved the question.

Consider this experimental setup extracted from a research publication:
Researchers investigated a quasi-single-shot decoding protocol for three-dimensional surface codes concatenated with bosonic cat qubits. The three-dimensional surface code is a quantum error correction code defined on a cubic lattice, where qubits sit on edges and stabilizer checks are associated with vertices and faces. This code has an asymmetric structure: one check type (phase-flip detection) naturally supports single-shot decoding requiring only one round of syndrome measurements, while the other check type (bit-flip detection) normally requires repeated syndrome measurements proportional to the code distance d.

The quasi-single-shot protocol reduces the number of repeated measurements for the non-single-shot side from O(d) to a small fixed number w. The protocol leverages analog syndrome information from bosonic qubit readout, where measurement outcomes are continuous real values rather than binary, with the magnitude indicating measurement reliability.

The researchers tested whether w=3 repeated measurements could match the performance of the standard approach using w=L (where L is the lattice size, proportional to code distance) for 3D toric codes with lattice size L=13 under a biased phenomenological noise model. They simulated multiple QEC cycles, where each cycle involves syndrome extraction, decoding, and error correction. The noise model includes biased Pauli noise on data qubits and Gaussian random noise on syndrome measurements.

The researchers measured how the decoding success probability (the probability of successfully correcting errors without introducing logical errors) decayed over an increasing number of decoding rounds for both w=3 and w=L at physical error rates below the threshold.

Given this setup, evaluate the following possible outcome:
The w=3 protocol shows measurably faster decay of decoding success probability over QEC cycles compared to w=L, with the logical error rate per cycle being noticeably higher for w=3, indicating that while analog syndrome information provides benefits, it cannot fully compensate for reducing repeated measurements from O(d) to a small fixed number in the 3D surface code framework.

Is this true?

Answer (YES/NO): NO